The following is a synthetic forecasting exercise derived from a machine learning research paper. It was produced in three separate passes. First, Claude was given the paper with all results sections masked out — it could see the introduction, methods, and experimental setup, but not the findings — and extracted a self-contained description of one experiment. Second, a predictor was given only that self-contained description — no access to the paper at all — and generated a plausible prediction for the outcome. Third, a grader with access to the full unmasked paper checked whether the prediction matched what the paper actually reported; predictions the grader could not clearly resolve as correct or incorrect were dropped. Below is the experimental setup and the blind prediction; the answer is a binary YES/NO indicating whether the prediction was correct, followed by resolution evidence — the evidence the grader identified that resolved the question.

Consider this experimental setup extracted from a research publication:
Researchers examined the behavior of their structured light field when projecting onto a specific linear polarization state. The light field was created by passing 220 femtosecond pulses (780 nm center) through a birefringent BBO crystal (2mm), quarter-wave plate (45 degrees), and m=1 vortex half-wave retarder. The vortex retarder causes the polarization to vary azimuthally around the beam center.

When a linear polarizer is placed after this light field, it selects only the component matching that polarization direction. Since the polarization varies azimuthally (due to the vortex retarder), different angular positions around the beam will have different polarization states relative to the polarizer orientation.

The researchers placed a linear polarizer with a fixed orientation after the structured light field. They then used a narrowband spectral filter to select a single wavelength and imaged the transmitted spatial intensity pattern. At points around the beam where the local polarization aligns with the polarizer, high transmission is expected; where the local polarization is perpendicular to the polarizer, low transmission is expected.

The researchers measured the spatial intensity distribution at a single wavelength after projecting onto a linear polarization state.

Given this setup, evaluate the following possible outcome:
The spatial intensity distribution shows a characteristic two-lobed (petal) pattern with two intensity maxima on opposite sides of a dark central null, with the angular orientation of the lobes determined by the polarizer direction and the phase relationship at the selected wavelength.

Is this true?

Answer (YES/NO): YES